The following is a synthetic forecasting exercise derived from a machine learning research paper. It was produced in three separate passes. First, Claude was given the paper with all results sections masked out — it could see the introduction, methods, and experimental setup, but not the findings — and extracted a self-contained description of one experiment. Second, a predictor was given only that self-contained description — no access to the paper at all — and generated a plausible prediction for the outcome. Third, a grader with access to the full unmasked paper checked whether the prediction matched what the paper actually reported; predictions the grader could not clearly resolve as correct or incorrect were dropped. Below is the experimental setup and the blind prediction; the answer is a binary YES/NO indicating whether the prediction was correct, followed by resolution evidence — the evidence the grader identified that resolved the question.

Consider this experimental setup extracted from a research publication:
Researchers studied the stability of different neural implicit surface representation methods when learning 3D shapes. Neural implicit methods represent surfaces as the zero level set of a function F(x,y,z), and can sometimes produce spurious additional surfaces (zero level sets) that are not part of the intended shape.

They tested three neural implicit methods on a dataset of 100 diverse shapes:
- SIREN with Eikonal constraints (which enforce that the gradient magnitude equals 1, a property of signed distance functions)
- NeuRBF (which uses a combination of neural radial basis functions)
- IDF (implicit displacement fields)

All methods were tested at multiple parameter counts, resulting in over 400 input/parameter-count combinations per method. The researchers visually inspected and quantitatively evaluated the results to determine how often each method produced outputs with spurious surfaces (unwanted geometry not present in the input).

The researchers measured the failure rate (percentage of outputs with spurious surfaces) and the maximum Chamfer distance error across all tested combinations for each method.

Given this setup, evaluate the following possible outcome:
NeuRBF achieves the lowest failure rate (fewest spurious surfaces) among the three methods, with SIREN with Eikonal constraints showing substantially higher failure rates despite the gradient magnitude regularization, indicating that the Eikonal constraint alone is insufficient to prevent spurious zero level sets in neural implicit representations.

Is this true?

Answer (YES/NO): NO